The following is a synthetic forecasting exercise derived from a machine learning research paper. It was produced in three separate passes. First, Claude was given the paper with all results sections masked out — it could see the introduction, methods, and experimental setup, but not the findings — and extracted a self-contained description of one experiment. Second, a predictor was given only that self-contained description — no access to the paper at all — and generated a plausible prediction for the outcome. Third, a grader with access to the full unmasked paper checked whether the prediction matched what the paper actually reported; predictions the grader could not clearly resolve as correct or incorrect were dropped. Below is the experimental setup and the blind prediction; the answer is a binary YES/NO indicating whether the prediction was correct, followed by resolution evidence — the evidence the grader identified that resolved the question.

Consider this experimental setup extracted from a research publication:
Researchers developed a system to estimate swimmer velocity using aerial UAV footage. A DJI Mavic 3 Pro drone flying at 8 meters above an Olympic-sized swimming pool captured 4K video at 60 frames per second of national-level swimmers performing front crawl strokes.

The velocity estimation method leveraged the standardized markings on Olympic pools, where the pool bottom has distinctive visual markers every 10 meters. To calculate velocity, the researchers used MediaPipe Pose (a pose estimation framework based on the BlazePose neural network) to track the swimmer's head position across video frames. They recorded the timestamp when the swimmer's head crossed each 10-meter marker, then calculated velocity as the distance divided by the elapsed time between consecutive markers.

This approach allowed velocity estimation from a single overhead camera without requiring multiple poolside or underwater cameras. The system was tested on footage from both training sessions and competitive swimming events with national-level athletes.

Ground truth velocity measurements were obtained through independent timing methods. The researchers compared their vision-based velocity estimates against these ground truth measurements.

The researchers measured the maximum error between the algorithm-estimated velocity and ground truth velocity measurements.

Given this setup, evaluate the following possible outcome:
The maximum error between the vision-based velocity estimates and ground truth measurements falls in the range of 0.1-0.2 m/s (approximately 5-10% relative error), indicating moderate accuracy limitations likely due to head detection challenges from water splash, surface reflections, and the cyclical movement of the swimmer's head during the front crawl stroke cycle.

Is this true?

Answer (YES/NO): NO